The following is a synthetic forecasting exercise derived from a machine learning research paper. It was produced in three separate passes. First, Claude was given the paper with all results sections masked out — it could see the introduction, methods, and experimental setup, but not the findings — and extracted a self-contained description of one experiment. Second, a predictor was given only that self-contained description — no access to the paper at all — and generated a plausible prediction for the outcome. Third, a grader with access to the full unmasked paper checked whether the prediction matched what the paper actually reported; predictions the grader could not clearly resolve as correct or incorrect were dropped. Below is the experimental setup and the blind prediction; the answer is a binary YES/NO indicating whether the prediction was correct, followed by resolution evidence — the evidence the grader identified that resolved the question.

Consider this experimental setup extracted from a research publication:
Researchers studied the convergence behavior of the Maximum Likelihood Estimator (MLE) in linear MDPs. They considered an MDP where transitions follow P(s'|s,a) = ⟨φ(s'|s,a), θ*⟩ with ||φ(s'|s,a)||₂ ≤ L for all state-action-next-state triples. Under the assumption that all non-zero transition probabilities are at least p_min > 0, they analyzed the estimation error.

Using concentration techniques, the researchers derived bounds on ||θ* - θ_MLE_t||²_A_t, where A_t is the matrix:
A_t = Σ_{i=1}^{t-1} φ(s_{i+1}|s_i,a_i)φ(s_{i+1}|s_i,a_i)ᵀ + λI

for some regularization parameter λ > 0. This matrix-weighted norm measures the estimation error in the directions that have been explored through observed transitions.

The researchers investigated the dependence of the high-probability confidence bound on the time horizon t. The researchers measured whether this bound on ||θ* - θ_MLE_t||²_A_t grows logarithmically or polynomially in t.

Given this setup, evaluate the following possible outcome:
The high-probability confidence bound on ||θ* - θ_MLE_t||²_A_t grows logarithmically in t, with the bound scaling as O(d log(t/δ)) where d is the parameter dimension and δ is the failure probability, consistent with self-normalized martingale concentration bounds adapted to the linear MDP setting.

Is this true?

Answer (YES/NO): NO